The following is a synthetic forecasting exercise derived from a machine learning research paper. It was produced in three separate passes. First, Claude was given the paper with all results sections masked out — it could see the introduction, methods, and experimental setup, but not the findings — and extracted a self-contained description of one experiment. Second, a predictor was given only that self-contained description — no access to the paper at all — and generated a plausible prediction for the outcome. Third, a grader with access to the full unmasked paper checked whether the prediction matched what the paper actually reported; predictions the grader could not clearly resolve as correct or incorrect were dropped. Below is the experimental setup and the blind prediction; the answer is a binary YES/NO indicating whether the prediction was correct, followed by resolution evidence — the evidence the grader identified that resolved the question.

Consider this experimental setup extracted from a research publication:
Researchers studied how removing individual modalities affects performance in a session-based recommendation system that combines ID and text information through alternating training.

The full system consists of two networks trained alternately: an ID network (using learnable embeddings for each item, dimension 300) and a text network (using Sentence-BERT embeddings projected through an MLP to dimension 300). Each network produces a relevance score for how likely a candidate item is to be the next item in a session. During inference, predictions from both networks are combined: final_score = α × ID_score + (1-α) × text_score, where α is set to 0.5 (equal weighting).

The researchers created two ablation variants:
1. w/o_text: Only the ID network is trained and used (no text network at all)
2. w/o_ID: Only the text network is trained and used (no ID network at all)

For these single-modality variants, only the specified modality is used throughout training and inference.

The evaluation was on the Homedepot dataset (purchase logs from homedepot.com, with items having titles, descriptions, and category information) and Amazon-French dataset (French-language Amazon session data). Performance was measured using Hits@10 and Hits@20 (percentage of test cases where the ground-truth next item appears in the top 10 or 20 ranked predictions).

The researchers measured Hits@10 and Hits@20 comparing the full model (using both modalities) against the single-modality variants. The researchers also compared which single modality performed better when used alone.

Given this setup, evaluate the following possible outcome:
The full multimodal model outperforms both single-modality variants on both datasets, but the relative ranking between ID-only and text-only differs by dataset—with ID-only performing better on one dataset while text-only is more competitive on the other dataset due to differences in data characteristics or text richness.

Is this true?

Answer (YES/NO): NO